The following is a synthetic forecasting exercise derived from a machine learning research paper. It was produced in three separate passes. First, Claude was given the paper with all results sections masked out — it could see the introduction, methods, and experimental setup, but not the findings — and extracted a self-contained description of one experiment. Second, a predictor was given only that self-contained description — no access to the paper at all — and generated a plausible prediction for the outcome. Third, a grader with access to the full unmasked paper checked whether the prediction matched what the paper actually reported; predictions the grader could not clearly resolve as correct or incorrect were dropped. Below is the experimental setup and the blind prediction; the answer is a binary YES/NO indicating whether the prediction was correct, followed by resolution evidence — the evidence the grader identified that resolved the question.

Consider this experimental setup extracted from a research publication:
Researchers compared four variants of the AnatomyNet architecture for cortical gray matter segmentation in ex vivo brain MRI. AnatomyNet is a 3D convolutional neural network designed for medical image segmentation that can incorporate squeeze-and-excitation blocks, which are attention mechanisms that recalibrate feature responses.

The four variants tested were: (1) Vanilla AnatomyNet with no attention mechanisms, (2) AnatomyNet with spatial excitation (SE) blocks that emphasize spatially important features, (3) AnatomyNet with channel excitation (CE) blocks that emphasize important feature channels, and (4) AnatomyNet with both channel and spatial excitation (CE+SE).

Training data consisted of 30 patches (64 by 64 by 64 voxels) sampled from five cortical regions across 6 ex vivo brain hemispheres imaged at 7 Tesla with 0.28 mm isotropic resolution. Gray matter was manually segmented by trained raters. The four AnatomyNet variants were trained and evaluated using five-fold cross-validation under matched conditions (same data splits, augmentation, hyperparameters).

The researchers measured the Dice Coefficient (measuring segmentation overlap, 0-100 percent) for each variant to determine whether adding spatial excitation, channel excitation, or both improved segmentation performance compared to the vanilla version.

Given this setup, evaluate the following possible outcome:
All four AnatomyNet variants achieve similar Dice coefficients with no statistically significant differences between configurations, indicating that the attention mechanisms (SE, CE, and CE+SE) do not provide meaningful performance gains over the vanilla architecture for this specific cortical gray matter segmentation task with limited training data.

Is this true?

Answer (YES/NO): YES